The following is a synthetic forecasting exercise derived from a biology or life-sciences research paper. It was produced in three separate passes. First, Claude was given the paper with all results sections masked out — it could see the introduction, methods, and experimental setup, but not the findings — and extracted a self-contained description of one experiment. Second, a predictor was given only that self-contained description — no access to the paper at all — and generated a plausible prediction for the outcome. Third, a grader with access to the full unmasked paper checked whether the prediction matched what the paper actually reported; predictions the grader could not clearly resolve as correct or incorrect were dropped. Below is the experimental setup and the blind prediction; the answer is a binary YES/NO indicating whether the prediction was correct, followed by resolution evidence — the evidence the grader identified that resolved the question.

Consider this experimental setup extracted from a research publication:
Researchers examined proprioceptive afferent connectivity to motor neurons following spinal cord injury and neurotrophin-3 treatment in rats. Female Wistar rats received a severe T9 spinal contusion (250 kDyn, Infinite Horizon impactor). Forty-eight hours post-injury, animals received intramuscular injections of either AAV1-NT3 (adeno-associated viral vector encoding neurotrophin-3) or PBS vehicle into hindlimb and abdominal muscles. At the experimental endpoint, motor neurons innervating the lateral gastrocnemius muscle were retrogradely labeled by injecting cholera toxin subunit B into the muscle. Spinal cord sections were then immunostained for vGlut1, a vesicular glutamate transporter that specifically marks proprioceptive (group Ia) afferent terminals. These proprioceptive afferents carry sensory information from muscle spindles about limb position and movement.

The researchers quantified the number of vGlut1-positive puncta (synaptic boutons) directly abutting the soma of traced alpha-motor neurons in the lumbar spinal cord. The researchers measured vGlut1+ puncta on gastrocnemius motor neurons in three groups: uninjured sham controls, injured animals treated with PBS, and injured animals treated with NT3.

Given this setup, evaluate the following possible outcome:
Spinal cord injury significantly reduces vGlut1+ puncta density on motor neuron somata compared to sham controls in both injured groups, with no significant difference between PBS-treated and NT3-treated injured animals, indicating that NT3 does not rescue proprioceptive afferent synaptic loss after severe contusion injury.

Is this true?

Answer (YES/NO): NO